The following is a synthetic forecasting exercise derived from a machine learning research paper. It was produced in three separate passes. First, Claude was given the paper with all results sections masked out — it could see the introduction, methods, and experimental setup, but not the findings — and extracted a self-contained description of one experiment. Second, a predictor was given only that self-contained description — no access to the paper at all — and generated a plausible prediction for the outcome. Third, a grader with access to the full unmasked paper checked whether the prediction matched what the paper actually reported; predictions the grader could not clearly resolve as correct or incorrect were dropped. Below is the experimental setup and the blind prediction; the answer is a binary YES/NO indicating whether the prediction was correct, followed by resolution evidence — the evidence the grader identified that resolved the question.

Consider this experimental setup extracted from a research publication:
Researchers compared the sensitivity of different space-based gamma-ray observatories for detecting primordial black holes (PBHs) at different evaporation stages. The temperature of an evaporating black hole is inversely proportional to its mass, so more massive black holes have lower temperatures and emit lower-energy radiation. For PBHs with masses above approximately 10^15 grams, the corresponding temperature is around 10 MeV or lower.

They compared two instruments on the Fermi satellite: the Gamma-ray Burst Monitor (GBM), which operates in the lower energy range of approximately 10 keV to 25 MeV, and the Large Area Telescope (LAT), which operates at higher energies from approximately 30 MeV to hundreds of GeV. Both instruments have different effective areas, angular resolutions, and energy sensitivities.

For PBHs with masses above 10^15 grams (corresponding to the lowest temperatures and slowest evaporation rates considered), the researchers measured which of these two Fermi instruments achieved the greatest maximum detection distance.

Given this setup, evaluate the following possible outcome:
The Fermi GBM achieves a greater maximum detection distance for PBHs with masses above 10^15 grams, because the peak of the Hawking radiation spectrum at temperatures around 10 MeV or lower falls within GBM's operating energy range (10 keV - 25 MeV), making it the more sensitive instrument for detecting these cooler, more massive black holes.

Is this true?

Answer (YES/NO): YES